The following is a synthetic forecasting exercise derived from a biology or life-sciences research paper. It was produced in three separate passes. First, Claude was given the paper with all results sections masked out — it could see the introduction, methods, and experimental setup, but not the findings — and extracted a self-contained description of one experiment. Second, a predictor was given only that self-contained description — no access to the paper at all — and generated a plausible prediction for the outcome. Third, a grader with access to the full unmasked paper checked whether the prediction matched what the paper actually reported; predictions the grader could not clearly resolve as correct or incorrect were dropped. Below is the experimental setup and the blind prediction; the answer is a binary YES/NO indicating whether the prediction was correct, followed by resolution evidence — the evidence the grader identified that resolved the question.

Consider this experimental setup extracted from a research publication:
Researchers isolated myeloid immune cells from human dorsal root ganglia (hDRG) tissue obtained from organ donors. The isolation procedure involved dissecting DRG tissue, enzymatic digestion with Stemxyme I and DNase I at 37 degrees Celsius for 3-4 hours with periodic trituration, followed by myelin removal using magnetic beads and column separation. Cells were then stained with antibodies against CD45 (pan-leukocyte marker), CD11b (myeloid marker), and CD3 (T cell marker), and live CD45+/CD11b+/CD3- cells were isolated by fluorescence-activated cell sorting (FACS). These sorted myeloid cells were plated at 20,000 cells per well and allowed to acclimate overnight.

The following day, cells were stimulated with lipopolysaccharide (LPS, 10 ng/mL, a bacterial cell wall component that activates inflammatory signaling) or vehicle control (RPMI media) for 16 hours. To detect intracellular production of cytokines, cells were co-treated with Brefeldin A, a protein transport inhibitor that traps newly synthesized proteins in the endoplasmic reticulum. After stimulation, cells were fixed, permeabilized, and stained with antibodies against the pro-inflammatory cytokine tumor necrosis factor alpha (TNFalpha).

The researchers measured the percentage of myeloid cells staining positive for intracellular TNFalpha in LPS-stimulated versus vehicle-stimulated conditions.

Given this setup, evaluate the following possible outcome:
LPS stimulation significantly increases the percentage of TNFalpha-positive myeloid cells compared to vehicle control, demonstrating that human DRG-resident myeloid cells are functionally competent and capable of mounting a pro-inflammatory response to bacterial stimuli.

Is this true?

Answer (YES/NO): YES